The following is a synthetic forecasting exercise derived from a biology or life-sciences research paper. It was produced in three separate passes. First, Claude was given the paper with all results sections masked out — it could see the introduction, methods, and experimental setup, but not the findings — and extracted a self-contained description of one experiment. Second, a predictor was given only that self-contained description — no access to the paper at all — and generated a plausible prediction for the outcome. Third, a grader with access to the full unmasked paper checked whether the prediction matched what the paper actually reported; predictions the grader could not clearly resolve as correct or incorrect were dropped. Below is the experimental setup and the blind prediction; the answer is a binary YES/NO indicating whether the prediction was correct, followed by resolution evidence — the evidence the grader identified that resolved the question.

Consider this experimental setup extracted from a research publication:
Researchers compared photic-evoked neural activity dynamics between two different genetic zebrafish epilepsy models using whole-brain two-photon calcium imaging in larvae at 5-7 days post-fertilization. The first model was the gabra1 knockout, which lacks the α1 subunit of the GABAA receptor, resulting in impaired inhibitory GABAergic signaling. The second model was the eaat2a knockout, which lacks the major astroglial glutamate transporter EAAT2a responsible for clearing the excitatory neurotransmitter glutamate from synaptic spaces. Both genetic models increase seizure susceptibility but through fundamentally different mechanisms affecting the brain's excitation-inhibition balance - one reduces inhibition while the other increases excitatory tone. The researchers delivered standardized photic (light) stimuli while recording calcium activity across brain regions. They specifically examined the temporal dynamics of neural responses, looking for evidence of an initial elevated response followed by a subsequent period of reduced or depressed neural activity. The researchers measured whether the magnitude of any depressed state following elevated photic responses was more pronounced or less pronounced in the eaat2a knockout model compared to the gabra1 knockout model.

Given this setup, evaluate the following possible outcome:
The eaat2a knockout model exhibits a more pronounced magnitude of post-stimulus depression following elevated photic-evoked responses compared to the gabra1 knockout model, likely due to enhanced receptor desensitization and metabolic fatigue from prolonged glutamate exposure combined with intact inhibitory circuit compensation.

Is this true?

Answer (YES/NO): NO